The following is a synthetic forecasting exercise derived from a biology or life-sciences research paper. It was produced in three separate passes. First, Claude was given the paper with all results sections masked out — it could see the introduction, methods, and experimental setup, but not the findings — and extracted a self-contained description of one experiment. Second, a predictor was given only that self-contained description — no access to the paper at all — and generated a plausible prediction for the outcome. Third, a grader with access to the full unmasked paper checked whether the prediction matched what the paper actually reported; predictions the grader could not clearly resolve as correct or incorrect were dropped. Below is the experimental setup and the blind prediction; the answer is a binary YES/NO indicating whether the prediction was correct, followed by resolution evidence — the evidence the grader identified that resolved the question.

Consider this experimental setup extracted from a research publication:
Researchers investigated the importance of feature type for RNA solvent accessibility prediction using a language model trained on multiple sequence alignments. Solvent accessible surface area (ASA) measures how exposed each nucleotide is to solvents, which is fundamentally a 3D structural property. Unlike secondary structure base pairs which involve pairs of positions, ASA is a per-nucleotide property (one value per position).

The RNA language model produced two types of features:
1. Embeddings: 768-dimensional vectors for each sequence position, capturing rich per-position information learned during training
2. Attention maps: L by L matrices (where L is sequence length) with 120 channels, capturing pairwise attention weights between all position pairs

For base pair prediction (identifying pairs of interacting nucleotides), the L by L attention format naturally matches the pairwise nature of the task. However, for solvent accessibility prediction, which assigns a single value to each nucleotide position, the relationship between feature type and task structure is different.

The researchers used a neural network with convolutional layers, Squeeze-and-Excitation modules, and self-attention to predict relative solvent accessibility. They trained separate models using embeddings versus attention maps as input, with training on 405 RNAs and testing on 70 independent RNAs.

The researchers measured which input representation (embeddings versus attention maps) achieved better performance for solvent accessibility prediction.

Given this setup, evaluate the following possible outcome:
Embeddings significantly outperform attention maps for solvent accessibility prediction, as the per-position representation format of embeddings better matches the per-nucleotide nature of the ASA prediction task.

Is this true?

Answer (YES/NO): YES